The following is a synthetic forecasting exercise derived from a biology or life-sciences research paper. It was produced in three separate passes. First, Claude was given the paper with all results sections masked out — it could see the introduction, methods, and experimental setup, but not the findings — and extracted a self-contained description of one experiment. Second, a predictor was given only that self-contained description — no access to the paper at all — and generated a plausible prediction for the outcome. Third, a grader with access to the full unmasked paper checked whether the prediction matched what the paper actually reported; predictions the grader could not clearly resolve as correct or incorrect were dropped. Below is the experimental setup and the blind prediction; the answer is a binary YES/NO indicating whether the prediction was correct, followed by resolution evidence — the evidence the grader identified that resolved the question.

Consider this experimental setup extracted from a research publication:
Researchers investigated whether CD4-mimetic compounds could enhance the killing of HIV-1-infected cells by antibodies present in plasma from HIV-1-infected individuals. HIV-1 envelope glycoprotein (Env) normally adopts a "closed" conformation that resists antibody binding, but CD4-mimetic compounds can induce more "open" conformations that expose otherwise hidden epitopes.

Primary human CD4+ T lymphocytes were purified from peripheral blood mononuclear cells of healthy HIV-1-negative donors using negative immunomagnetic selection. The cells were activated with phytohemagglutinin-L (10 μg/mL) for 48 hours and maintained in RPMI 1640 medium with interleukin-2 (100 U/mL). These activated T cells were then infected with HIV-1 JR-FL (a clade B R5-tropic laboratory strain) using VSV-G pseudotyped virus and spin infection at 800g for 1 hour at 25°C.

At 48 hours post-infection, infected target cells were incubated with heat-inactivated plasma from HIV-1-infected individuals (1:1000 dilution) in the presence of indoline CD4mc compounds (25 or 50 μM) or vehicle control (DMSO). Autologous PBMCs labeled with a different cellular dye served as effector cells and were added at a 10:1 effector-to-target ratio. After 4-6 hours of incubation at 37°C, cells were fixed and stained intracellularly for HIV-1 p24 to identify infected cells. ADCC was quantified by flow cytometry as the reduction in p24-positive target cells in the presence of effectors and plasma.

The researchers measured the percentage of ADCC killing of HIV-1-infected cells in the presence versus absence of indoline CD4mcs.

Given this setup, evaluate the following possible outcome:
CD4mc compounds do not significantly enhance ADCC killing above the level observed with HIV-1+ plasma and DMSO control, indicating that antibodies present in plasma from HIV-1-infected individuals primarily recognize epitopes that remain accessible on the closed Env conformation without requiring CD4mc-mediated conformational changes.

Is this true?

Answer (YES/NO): NO